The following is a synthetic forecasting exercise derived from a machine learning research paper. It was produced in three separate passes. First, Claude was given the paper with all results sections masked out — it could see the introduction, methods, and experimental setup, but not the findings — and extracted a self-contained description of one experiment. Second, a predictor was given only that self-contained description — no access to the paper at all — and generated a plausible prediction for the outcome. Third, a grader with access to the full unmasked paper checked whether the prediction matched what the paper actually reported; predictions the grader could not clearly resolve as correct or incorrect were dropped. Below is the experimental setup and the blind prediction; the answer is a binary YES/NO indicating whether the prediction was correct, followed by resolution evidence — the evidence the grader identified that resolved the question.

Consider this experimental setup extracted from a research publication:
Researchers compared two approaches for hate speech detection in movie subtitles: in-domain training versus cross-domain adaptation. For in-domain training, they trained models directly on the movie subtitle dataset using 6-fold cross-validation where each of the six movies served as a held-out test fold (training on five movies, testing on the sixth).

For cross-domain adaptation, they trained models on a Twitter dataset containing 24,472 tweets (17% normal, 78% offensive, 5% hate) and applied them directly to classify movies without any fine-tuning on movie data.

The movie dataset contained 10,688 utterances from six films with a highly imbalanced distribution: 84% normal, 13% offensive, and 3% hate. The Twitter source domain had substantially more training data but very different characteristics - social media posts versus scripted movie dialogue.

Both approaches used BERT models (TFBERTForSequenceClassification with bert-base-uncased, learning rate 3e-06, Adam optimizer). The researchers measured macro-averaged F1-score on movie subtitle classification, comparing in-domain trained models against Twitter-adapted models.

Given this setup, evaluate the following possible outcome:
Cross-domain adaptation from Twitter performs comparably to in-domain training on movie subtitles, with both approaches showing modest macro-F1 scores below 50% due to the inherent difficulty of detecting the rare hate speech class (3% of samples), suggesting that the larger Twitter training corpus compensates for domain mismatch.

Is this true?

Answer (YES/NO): NO